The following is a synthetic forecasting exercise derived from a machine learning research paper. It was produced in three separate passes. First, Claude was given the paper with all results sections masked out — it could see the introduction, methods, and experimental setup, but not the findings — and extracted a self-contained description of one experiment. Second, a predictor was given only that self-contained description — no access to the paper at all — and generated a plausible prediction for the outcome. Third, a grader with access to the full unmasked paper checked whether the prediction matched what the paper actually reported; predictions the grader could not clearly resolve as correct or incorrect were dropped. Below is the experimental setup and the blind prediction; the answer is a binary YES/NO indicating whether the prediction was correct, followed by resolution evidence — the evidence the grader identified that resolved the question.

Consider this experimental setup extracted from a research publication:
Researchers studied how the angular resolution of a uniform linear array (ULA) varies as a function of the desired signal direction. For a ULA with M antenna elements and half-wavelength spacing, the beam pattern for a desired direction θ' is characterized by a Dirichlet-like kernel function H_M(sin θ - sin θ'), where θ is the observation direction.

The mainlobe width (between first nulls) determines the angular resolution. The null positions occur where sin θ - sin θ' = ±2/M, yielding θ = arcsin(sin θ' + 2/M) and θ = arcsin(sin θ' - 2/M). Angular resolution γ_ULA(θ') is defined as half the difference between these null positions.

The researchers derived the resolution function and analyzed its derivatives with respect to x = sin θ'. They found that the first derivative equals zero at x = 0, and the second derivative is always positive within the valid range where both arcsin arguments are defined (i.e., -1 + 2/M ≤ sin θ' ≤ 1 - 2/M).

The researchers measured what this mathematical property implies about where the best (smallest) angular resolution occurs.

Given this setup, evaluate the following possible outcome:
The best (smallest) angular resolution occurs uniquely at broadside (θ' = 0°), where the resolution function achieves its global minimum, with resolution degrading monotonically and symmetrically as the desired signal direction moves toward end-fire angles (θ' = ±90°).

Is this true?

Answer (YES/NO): YES